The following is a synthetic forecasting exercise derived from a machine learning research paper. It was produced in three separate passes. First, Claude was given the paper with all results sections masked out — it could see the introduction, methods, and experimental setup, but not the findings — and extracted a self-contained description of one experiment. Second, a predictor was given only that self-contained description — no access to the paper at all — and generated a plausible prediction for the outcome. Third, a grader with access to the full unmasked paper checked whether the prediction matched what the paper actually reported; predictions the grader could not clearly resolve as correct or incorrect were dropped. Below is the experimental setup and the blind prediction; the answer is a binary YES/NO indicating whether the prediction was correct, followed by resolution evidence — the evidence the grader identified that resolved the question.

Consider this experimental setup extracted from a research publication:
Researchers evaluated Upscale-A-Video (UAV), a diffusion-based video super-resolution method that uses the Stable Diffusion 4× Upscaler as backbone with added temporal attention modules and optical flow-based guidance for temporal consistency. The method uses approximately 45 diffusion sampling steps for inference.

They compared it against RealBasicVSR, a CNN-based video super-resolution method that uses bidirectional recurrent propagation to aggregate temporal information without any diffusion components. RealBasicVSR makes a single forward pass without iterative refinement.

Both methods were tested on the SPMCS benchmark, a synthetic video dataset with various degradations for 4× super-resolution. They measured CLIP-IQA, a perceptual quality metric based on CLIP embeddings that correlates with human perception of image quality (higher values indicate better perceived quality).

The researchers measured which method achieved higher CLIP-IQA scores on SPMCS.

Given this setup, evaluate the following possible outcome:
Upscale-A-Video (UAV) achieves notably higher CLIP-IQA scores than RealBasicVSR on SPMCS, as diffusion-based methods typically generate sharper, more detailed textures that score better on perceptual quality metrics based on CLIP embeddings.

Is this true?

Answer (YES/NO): NO